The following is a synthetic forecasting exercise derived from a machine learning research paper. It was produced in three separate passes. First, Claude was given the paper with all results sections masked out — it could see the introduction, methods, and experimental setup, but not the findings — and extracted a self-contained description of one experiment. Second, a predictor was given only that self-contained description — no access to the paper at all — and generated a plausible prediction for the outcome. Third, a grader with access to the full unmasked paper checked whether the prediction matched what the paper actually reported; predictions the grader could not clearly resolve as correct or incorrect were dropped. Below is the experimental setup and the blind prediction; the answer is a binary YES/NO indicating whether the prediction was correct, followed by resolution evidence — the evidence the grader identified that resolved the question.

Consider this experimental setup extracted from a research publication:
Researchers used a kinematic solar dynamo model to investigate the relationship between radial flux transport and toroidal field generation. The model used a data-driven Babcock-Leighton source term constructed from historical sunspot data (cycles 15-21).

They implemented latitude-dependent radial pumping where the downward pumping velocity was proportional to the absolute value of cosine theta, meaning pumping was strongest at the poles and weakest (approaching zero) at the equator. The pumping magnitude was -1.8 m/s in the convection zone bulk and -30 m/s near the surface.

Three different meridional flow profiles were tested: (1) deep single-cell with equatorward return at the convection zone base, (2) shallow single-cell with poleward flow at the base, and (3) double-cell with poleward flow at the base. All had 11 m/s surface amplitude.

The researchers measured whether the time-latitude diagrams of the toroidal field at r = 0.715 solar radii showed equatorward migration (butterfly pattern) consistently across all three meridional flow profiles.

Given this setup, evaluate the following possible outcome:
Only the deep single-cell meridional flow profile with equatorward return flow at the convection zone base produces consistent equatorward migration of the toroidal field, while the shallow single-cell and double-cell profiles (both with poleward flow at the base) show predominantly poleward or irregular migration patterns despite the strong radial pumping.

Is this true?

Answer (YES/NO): NO